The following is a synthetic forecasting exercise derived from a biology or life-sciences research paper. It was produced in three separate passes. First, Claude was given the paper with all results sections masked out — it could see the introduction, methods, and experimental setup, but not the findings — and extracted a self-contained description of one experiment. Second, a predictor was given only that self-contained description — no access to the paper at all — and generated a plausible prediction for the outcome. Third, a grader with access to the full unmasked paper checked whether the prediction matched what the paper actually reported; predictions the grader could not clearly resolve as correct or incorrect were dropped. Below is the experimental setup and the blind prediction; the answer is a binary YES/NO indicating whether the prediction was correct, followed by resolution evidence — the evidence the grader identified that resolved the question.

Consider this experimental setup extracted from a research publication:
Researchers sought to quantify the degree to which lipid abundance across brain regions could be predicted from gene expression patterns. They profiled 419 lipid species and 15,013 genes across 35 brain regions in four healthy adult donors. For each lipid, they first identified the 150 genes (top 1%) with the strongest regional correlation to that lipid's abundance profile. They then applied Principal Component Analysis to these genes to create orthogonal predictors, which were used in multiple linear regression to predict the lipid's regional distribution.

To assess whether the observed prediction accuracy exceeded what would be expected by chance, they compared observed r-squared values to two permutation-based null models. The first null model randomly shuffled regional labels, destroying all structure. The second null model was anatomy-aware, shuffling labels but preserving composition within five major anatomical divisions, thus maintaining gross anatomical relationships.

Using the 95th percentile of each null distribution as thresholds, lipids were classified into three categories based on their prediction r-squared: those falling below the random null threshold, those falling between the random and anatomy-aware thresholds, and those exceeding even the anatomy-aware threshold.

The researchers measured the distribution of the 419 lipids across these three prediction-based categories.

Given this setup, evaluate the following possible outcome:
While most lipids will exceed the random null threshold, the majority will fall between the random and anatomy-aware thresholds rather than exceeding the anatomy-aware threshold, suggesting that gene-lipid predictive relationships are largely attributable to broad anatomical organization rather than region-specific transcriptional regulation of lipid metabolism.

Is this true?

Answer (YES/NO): YES